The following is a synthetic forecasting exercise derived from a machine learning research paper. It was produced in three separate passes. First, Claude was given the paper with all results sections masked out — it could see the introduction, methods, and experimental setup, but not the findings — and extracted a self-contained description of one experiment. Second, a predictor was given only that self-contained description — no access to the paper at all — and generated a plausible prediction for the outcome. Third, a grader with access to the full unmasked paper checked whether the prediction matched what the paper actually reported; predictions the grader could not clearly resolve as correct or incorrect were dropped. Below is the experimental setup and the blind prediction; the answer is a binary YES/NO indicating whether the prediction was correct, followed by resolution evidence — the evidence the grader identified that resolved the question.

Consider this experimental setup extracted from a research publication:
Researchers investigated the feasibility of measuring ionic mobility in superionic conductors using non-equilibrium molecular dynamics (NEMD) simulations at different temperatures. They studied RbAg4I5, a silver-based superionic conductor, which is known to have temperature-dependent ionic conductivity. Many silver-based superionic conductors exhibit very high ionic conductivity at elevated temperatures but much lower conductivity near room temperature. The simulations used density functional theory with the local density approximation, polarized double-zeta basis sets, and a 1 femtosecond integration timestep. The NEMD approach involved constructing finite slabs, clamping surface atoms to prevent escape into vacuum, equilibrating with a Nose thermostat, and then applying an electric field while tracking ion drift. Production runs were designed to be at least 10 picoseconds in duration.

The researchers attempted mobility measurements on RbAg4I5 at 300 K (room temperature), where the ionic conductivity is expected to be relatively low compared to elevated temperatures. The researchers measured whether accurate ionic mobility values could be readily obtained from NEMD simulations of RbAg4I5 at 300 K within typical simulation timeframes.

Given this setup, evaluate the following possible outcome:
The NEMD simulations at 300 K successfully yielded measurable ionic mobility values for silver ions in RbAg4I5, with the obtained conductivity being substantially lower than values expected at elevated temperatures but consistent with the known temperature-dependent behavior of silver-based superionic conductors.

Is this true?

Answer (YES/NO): NO